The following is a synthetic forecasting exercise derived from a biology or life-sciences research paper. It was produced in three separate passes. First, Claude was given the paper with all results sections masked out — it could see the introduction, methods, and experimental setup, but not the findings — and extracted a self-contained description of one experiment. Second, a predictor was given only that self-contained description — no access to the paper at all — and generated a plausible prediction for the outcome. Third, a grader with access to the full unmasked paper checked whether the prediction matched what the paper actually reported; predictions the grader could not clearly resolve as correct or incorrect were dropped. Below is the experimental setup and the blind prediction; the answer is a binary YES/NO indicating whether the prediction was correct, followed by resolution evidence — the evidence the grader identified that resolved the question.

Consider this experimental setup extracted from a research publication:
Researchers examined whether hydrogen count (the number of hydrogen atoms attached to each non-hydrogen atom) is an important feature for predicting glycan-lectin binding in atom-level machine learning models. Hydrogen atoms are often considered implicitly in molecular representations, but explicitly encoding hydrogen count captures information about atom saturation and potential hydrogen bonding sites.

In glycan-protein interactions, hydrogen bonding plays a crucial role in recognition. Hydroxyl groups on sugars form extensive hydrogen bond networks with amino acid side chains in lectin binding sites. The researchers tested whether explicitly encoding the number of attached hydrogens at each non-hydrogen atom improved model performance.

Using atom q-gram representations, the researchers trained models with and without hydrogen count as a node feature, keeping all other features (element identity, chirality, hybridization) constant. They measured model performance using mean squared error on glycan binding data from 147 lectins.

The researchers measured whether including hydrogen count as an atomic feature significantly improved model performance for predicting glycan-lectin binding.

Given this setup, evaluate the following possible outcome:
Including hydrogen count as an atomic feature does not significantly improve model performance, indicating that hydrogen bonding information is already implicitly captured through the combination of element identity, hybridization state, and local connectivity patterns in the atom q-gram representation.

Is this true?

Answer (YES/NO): YES